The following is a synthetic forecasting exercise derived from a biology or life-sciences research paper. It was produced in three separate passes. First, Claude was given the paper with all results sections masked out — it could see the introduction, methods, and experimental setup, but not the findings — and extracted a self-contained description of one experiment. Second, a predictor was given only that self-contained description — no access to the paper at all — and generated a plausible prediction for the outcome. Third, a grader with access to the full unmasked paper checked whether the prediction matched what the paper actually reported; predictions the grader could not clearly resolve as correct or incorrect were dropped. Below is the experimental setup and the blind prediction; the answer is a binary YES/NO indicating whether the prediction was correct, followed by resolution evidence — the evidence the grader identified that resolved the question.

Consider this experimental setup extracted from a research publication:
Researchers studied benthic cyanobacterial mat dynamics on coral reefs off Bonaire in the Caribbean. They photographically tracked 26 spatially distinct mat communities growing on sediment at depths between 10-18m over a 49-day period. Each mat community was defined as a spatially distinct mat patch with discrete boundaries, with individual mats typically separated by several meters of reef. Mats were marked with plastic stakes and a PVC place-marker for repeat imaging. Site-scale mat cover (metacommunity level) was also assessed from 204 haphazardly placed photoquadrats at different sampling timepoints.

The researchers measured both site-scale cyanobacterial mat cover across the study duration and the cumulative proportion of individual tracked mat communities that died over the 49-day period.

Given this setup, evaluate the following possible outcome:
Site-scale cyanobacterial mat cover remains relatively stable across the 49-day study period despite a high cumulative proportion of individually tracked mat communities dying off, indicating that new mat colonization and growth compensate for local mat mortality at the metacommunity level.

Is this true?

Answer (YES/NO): YES